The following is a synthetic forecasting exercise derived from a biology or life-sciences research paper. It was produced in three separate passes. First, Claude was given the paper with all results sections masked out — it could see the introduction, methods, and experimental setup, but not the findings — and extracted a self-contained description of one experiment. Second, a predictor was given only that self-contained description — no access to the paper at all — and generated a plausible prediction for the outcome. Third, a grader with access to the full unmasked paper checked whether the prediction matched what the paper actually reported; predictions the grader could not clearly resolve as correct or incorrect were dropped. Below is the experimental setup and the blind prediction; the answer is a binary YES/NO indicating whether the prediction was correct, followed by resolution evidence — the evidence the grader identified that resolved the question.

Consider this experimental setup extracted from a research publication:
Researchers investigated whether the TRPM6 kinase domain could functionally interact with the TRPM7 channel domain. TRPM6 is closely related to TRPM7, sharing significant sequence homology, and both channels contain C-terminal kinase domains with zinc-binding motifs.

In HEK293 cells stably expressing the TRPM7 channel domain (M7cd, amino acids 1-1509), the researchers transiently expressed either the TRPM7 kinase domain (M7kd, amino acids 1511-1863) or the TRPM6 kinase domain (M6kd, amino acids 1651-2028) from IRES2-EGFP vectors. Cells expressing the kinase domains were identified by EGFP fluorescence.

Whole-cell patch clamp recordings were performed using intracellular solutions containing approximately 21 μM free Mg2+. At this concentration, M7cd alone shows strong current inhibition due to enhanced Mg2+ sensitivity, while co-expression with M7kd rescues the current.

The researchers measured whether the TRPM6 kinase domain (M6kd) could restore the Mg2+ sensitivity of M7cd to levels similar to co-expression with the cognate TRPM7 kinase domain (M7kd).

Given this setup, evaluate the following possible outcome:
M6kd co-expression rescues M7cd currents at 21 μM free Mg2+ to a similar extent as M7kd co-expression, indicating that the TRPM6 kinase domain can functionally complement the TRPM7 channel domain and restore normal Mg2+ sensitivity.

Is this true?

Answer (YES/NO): YES